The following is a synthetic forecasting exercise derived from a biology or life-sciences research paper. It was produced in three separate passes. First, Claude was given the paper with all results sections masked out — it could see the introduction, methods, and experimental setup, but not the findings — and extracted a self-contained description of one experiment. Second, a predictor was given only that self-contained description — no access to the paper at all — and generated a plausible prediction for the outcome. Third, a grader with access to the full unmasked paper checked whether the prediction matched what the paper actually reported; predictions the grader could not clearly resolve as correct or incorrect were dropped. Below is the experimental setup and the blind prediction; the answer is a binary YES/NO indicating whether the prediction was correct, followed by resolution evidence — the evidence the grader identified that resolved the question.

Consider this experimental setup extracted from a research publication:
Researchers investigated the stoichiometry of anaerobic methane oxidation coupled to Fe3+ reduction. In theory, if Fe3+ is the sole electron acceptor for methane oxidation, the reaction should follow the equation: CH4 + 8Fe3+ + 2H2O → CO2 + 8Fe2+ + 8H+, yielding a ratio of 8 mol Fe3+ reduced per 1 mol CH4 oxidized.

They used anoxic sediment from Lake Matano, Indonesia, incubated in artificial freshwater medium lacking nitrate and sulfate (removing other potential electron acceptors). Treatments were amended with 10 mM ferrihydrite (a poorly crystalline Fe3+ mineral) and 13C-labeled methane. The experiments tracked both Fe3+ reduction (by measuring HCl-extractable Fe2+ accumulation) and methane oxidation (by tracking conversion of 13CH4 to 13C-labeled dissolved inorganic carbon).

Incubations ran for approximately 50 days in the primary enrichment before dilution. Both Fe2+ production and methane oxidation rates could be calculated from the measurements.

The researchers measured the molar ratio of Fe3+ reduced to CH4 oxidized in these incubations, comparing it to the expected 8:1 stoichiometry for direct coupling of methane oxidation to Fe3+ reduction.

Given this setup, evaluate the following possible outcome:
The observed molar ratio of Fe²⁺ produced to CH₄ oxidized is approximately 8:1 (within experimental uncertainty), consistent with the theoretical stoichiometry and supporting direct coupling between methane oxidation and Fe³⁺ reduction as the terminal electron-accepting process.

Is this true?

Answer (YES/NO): NO